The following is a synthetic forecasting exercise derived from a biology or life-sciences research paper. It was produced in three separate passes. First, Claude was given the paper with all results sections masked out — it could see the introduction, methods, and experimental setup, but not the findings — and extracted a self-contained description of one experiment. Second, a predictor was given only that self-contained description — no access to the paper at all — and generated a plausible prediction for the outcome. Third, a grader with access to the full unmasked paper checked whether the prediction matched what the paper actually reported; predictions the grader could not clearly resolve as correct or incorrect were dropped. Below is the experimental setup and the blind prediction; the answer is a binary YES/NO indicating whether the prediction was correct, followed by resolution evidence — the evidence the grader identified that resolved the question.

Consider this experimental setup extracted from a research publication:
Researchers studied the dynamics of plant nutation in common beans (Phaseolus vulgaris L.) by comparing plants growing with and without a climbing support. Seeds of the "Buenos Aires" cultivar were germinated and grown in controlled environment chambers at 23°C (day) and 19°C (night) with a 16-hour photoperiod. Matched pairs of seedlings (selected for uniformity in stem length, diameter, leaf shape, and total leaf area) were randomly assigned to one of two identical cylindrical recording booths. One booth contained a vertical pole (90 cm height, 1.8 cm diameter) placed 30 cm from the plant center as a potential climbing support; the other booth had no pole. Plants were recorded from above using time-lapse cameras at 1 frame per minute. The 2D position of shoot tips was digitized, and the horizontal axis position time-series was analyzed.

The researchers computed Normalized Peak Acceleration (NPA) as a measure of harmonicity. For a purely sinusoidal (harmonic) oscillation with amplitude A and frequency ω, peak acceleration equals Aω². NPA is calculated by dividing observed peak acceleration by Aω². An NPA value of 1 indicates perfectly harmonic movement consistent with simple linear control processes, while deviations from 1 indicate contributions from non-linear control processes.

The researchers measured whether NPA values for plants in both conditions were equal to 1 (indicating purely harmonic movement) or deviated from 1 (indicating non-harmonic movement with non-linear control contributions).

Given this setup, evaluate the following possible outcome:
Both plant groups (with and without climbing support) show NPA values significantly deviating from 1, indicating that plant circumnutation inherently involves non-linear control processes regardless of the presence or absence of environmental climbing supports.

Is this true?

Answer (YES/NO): YES